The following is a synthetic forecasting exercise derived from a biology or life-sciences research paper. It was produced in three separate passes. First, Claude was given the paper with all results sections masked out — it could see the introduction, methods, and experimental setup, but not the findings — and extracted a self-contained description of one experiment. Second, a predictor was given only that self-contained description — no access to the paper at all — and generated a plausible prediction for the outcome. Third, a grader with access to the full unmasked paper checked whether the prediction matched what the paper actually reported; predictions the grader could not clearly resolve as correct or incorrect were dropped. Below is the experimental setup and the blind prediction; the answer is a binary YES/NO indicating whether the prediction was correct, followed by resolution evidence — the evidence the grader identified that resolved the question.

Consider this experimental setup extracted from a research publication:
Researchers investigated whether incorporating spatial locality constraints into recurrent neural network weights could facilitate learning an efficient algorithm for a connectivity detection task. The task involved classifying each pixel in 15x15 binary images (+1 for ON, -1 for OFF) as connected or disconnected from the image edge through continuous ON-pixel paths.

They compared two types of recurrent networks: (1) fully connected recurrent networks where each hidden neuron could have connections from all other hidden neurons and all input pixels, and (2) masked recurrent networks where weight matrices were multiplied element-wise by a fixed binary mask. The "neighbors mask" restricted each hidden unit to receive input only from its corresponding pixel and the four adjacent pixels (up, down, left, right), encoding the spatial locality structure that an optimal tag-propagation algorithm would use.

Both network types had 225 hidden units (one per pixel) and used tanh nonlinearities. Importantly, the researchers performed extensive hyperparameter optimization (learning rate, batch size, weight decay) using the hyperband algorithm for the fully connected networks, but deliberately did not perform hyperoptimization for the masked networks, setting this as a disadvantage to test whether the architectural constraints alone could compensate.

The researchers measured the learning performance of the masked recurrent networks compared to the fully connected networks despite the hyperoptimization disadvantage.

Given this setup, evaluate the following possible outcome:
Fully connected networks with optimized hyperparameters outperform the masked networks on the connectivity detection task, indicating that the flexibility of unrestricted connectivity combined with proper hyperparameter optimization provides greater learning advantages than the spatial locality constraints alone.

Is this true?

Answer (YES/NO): NO